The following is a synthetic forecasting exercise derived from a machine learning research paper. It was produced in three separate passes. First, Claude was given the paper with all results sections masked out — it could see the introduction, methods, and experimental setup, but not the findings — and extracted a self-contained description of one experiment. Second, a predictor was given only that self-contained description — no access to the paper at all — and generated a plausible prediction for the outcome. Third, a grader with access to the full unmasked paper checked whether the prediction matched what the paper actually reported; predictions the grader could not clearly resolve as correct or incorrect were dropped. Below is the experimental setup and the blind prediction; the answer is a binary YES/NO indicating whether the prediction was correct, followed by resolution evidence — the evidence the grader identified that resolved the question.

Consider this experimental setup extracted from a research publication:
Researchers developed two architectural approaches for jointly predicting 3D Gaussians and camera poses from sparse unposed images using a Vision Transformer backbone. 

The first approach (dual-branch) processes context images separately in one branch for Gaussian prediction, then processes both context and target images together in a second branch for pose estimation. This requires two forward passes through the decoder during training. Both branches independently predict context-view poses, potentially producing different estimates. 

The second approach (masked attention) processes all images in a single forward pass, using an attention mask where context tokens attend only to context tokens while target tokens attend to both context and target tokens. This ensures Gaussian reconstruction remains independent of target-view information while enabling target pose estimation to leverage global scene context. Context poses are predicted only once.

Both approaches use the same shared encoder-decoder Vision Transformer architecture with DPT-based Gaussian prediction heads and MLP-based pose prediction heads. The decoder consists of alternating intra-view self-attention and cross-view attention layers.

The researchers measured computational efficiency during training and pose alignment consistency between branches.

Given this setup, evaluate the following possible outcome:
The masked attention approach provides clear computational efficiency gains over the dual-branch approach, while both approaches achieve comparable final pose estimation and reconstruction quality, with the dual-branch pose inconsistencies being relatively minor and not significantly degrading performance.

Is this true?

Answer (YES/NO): NO